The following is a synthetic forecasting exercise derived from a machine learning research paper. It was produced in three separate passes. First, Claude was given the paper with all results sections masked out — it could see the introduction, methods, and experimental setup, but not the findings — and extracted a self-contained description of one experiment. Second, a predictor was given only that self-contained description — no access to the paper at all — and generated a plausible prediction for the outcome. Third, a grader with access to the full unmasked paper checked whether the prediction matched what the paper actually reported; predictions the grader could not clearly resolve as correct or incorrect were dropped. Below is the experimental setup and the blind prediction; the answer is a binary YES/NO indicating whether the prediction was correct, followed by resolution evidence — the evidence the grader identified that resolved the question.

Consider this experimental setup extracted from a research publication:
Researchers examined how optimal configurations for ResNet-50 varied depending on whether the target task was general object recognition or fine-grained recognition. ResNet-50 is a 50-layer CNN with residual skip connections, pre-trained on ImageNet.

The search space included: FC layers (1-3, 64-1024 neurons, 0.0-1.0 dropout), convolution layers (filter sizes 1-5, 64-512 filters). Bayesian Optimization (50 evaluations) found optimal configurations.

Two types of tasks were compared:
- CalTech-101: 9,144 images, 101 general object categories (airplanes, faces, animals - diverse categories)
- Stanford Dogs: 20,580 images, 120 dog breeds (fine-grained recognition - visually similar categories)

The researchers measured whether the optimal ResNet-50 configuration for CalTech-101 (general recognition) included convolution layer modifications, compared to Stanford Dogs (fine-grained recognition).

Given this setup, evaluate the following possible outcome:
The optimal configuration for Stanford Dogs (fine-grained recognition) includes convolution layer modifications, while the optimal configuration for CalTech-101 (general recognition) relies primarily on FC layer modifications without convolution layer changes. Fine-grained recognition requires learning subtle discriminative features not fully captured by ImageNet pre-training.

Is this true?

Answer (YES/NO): NO